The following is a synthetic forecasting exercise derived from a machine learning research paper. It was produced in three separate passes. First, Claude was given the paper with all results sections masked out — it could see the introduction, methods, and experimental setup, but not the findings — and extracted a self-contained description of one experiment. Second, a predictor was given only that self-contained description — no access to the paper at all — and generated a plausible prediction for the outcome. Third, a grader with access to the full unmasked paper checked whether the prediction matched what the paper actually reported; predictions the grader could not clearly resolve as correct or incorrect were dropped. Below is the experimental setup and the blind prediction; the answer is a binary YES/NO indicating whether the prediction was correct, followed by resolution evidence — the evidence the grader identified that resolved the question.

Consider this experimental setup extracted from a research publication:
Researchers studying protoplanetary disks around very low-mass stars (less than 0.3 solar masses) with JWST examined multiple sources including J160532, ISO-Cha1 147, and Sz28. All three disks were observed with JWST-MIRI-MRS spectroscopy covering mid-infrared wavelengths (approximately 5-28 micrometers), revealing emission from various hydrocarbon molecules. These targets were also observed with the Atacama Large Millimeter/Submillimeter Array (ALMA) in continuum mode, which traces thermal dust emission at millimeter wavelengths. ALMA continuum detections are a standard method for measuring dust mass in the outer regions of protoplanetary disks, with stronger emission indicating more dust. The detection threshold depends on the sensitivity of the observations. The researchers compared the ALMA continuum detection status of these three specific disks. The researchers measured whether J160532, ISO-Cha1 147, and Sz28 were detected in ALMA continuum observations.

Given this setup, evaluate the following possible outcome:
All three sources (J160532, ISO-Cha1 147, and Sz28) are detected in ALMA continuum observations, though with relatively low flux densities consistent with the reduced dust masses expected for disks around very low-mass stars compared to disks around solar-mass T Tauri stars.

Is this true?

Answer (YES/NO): NO